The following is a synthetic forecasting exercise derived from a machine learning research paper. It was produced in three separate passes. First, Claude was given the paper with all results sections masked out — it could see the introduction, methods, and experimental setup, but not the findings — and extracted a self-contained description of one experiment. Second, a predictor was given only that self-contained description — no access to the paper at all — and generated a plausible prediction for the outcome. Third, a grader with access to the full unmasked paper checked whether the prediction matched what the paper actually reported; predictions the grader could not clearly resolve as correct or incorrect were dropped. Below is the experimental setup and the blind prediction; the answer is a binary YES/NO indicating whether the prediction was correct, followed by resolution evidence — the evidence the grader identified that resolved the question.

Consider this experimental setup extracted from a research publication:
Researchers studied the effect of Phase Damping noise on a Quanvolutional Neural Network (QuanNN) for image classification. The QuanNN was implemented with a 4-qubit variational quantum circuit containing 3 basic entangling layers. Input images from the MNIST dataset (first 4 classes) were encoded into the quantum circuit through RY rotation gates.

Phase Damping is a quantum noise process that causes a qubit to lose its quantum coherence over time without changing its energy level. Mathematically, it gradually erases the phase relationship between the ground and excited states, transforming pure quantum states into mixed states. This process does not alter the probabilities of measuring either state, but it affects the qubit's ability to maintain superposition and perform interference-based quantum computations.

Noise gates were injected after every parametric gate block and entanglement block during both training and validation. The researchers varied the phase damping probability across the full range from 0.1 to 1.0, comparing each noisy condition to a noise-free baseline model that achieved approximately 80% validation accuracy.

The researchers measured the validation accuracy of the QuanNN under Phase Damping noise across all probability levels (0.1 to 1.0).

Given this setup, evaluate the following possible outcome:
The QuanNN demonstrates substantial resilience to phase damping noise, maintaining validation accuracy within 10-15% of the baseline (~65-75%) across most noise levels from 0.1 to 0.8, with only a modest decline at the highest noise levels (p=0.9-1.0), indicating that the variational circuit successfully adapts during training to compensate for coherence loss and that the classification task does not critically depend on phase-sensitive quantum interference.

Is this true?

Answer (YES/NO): NO